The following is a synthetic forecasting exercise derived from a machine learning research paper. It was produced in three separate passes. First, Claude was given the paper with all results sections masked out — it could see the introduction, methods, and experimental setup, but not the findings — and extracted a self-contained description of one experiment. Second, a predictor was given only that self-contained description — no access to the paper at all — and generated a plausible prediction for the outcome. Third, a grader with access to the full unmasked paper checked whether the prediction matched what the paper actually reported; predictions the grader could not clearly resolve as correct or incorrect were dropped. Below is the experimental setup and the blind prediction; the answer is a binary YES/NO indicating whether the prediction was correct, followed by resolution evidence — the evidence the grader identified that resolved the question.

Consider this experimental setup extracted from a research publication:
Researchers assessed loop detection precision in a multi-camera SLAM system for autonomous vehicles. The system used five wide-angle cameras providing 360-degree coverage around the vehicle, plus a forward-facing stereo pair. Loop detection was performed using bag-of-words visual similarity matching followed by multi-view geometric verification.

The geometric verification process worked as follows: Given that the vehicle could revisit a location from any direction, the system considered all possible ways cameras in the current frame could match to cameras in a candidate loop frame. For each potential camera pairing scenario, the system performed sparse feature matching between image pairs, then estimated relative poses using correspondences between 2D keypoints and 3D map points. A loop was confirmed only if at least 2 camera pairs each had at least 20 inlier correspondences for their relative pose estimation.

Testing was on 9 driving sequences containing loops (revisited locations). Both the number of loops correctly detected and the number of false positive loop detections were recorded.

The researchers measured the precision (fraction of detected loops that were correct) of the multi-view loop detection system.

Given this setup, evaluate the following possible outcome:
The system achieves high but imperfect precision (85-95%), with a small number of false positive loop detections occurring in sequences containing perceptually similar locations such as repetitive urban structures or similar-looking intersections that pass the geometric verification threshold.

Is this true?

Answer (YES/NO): NO